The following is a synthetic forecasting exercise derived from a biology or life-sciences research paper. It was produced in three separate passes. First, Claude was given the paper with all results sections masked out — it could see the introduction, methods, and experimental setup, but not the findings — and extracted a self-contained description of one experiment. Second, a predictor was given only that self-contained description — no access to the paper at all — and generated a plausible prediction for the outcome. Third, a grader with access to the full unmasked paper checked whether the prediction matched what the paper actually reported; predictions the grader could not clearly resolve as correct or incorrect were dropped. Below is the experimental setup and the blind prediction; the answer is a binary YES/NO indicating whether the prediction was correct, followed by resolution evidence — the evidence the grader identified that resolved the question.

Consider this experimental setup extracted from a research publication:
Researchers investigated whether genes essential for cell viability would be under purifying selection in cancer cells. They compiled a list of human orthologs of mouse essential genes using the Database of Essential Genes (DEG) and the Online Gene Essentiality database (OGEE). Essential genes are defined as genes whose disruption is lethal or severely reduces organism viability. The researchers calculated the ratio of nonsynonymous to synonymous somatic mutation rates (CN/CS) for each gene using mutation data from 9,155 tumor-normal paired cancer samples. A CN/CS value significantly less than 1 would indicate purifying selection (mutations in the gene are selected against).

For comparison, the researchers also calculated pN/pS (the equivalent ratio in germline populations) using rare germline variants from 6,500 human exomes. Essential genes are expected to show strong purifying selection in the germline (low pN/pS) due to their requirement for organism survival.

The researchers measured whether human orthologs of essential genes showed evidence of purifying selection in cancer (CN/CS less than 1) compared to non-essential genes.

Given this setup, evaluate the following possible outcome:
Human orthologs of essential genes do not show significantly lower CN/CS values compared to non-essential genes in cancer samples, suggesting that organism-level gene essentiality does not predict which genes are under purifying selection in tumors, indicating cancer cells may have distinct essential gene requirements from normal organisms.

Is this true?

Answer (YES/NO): YES